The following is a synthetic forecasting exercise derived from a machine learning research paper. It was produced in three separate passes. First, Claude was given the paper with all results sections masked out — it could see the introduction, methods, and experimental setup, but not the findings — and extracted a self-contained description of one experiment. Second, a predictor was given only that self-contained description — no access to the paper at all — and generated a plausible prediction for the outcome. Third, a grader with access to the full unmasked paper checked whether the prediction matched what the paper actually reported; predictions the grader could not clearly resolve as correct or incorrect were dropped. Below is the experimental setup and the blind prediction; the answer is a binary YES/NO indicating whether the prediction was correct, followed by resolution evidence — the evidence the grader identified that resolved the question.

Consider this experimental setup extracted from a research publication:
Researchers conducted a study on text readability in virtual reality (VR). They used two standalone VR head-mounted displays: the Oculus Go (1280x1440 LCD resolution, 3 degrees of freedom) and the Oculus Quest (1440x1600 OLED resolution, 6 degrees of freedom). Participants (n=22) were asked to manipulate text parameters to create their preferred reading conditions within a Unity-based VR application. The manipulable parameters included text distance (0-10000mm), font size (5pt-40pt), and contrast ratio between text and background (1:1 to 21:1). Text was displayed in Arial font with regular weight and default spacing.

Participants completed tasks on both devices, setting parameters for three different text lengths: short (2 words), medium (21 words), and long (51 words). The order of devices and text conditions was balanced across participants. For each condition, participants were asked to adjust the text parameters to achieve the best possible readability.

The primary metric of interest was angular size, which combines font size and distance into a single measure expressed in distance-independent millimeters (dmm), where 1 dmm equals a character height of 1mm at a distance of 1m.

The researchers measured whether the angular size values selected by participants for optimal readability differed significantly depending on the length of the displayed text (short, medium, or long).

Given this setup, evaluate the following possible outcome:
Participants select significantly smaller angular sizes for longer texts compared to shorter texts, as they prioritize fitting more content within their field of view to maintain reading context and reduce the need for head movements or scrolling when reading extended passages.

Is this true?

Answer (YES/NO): YES